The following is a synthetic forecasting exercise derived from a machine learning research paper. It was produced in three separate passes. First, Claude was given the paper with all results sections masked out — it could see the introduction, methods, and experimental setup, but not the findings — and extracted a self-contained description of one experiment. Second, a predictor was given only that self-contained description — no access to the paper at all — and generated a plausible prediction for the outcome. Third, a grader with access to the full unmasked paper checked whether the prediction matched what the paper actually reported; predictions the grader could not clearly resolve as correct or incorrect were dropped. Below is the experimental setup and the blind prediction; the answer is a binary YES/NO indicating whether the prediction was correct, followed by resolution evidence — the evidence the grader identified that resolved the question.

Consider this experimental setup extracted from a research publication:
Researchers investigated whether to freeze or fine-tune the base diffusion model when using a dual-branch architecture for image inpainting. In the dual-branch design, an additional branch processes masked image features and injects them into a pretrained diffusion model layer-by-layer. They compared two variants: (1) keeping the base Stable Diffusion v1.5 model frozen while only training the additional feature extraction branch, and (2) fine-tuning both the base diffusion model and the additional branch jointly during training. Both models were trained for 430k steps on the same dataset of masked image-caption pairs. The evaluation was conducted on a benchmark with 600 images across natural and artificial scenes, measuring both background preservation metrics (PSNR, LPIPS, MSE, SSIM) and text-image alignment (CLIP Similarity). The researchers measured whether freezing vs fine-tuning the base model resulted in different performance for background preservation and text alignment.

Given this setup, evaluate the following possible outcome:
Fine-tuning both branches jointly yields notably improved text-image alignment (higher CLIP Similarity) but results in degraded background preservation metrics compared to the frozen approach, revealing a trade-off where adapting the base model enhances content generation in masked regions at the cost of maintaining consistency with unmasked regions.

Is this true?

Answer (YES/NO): NO